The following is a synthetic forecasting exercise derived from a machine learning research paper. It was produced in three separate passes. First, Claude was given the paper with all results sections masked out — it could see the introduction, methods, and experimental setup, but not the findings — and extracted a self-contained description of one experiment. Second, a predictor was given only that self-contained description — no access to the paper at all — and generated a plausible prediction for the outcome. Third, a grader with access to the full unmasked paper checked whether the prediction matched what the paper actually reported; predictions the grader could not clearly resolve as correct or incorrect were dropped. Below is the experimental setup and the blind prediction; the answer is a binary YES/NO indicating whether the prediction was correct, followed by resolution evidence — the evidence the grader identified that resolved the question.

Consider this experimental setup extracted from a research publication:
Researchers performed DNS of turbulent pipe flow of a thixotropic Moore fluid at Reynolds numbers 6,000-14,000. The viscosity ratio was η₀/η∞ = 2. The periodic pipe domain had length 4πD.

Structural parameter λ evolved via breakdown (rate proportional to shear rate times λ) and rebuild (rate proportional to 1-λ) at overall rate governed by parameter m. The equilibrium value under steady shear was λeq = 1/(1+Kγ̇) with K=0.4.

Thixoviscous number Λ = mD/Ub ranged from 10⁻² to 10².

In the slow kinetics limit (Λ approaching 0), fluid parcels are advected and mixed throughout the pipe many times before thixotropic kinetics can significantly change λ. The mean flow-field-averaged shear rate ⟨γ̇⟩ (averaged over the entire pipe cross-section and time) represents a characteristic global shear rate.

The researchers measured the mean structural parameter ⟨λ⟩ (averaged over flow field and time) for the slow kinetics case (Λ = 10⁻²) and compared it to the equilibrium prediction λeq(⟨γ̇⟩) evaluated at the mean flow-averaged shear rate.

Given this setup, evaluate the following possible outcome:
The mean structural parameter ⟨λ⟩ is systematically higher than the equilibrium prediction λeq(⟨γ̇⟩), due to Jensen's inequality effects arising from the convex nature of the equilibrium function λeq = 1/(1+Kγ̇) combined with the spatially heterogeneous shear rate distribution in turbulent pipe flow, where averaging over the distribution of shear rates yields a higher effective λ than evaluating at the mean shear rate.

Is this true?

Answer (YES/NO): NO